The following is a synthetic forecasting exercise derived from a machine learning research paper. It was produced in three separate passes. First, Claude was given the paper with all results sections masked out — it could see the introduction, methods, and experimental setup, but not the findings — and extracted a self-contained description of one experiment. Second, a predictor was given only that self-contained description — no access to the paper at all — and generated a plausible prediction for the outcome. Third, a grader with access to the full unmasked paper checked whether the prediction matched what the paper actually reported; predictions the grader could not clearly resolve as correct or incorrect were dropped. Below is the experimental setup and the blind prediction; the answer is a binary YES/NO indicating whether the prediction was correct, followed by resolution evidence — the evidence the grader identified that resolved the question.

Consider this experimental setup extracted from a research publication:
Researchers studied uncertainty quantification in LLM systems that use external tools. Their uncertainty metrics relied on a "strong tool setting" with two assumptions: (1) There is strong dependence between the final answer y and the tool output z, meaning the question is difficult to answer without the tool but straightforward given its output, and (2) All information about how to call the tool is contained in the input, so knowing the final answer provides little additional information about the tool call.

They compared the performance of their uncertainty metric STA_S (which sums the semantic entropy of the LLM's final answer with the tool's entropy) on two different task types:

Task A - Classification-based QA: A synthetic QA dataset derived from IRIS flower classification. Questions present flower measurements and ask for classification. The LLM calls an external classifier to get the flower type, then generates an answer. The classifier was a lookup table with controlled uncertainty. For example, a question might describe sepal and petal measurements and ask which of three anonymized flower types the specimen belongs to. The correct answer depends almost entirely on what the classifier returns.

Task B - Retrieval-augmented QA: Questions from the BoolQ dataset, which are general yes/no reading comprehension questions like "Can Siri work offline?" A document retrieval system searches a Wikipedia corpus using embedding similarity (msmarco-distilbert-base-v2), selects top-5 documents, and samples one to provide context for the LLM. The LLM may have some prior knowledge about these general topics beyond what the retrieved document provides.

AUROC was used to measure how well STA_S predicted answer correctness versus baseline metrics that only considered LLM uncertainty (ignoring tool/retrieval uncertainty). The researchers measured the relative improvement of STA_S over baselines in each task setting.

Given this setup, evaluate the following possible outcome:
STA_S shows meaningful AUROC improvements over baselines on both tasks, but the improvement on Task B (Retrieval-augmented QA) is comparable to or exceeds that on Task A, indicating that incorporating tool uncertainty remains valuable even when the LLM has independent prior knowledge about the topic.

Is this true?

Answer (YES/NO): NO